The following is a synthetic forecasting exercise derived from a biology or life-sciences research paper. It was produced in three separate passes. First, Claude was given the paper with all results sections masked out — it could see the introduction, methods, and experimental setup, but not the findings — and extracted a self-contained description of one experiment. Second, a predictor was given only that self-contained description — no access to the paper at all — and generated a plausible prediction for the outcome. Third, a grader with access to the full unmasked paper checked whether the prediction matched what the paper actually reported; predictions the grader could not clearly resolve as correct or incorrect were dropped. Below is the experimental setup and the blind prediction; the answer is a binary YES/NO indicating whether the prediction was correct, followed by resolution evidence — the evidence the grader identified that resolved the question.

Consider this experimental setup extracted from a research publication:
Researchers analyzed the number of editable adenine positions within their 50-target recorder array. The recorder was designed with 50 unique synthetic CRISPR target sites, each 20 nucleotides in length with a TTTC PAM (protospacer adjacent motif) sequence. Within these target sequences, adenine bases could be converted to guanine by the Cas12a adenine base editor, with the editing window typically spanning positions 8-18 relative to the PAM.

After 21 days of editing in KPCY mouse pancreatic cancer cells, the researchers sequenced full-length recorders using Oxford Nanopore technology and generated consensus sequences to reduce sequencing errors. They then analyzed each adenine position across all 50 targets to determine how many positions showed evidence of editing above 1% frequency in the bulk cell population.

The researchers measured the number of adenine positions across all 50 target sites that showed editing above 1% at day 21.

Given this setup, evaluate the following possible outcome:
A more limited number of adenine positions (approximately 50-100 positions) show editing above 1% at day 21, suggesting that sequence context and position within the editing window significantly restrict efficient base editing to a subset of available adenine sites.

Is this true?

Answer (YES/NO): NO